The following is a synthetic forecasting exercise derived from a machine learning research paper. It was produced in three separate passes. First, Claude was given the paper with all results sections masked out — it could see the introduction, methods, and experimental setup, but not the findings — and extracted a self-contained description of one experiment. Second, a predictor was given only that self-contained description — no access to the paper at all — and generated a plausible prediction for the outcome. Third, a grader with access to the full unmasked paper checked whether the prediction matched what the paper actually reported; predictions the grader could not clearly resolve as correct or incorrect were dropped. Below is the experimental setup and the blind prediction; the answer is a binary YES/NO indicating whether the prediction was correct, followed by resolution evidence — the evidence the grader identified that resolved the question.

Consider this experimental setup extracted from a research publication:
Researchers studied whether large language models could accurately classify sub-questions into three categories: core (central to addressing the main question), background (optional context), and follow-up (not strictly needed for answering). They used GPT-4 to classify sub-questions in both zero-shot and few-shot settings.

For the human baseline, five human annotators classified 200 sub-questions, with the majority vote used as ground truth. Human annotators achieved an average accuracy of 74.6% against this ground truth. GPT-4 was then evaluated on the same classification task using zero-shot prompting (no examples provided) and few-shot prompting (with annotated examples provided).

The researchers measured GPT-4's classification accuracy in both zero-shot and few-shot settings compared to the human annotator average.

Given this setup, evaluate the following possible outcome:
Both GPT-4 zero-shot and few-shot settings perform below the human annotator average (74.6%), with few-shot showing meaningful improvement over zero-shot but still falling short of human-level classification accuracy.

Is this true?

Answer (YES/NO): NO